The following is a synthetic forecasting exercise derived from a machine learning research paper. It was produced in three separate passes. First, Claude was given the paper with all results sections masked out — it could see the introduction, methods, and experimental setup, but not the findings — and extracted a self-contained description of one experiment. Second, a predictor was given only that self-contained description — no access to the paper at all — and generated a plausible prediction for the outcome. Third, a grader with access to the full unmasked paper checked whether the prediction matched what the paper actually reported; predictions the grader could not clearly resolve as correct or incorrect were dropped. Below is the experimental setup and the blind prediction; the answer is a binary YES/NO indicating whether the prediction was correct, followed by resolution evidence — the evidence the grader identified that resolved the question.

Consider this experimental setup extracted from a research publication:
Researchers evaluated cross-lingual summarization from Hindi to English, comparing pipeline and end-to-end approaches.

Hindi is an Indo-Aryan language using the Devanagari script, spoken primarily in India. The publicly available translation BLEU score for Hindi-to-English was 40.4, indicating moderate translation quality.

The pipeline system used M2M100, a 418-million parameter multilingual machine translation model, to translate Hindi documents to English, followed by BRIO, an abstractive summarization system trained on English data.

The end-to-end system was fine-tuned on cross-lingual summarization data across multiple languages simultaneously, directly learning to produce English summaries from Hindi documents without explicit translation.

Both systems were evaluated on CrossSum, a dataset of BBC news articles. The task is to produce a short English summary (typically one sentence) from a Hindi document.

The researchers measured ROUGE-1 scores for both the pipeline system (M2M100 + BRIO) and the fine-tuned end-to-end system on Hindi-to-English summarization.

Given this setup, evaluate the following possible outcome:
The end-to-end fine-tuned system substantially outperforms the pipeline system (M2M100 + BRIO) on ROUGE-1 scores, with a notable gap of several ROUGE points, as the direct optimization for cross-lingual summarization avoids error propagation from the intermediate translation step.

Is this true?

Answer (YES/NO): NO